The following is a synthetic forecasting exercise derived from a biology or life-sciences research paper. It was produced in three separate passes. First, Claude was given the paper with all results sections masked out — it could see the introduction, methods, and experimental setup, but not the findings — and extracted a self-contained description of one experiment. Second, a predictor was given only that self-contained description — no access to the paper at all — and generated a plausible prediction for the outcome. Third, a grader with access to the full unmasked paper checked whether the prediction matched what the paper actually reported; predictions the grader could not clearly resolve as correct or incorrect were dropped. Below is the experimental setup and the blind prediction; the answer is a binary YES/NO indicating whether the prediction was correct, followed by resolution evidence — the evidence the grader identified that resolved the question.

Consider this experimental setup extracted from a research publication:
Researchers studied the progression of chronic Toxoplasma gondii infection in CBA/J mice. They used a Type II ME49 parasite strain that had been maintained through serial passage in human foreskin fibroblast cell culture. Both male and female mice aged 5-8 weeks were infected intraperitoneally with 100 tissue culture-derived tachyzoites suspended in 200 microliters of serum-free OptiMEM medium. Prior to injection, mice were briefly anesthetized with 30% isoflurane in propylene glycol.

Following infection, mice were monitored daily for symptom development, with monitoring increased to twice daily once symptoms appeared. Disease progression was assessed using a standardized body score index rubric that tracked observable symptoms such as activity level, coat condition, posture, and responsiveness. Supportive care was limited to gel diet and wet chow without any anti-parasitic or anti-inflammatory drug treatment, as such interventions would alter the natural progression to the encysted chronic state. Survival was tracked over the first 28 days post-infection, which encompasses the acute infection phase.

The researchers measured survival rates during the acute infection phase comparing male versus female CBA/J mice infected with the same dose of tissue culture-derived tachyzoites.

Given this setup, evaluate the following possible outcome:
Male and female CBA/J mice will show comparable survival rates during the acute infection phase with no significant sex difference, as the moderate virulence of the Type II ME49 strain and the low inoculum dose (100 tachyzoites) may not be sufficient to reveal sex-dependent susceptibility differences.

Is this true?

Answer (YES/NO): NO